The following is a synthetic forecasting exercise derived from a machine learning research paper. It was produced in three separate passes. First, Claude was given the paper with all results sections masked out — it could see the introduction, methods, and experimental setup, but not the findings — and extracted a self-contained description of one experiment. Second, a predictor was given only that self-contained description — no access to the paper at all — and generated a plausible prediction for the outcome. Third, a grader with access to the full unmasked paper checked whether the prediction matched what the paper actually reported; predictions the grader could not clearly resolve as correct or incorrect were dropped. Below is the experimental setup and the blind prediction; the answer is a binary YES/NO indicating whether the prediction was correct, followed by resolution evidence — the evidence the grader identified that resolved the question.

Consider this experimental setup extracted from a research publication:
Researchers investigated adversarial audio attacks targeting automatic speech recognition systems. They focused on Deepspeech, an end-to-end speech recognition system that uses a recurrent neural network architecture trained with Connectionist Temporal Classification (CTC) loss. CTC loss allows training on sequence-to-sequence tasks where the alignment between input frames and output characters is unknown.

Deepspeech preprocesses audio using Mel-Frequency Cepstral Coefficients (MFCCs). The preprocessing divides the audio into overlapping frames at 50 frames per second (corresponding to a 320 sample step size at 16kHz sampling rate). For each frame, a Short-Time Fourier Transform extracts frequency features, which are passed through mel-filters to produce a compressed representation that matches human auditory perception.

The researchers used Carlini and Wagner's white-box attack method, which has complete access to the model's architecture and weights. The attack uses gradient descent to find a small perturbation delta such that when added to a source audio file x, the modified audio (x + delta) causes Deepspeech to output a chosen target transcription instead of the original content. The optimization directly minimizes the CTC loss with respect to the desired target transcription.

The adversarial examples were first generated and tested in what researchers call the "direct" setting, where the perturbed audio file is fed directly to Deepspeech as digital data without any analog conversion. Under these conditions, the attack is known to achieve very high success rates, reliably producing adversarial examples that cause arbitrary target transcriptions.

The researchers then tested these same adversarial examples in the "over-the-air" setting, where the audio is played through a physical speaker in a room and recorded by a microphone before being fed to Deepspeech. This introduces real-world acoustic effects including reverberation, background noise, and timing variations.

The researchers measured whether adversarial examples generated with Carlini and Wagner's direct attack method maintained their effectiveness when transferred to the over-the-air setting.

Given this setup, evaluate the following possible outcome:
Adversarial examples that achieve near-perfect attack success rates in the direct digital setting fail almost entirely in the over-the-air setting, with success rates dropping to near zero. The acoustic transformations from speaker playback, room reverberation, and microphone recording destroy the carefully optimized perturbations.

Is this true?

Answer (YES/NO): YES